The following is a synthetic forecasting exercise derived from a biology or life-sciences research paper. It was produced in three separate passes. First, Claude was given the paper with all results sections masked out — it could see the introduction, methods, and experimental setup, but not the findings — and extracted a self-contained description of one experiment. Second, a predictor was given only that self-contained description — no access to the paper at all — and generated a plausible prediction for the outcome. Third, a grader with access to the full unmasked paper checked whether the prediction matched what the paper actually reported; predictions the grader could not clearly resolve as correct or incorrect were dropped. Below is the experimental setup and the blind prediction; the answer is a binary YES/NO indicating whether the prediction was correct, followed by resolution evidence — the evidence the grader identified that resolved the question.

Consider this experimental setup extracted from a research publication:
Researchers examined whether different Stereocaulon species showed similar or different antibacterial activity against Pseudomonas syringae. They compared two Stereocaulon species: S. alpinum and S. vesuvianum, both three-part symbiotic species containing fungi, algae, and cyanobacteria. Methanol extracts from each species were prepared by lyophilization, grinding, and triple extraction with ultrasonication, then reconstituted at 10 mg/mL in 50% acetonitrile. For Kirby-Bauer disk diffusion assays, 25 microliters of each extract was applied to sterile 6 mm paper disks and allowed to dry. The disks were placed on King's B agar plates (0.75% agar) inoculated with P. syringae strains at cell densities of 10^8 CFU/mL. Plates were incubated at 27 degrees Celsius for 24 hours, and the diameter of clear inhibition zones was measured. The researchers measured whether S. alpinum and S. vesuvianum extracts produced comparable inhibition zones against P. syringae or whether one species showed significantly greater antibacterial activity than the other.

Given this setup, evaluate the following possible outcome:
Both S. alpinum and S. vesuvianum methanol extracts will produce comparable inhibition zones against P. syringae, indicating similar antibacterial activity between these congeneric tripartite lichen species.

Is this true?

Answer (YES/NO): NO